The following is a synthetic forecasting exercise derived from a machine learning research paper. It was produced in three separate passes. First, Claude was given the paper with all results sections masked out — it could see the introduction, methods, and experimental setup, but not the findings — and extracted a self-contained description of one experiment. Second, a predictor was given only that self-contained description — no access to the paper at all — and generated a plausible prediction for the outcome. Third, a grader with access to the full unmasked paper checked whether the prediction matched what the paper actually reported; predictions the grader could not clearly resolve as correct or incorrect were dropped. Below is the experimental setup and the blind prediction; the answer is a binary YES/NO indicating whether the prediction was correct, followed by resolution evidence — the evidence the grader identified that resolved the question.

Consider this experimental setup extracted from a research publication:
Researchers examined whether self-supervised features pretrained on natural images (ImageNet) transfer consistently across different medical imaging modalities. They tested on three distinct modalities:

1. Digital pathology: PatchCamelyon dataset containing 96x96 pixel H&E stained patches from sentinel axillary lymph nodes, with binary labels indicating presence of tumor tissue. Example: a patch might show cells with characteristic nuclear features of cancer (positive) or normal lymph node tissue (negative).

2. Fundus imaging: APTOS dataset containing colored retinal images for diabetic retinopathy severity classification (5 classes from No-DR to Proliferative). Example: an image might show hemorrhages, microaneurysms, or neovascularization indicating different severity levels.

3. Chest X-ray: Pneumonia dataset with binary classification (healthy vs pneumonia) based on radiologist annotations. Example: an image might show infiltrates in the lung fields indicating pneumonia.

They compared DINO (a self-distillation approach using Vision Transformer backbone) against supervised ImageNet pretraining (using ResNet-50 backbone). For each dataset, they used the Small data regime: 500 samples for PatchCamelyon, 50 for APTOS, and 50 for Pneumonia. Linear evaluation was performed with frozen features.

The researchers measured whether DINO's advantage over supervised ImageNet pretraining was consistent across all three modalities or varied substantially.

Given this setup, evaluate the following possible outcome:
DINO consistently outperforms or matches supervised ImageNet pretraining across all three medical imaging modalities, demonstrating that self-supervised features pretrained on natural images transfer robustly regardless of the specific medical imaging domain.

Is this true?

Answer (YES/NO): YES